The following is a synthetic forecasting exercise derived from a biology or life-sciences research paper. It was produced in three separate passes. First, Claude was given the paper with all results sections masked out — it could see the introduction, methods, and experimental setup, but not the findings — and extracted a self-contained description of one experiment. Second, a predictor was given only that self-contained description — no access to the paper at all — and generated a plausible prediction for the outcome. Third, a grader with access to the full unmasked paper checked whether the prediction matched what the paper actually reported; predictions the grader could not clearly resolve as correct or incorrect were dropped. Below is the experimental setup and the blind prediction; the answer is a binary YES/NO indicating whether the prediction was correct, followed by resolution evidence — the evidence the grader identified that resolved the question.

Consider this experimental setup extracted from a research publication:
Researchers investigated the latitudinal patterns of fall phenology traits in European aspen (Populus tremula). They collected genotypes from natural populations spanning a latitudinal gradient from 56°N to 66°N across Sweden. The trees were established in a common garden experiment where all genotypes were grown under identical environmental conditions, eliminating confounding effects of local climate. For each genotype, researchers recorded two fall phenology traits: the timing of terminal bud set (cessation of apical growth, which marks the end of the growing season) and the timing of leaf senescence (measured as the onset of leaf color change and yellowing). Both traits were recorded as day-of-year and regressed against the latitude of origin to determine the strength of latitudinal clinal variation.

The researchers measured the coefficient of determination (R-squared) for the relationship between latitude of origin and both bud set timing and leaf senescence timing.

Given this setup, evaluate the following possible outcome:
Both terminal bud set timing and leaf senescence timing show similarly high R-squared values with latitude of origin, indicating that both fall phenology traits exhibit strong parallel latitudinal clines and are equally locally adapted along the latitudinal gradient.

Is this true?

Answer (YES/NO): NO